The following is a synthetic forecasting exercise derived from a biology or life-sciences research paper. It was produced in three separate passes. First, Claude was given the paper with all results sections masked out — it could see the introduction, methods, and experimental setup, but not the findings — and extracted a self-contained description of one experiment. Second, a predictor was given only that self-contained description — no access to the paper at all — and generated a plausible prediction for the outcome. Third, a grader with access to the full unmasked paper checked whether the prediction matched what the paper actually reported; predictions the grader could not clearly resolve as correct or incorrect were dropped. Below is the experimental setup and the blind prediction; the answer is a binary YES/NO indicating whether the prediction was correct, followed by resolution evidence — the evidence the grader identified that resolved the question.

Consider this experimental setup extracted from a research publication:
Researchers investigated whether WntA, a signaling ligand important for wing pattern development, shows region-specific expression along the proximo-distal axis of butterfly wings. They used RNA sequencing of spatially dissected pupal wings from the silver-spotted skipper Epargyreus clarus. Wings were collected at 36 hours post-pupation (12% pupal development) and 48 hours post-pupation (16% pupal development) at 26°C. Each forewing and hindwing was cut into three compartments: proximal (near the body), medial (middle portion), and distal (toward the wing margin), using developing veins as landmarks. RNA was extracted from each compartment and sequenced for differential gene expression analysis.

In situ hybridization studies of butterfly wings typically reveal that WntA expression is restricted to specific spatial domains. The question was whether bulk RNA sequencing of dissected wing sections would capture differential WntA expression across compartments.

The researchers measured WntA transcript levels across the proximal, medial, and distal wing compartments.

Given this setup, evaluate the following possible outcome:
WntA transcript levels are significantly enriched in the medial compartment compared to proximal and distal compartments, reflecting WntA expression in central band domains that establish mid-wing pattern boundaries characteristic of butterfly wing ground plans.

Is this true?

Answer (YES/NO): YES